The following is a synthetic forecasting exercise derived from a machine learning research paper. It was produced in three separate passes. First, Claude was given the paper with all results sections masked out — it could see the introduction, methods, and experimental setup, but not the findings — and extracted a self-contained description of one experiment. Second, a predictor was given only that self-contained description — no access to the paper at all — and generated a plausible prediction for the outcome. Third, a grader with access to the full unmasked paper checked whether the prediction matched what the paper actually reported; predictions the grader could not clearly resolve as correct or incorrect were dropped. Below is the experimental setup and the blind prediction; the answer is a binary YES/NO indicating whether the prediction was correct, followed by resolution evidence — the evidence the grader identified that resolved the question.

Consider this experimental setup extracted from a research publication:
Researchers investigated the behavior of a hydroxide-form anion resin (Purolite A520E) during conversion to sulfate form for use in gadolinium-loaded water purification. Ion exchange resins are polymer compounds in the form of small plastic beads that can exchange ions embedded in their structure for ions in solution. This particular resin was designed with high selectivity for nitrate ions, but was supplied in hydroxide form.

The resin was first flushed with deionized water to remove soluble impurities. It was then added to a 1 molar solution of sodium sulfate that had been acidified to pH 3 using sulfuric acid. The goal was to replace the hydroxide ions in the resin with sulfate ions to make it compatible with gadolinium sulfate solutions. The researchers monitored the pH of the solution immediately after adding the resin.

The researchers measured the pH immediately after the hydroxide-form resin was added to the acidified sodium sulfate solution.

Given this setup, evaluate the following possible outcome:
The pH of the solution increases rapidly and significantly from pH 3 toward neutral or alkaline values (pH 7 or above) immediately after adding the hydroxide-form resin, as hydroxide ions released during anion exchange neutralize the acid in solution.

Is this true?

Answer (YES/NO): YES